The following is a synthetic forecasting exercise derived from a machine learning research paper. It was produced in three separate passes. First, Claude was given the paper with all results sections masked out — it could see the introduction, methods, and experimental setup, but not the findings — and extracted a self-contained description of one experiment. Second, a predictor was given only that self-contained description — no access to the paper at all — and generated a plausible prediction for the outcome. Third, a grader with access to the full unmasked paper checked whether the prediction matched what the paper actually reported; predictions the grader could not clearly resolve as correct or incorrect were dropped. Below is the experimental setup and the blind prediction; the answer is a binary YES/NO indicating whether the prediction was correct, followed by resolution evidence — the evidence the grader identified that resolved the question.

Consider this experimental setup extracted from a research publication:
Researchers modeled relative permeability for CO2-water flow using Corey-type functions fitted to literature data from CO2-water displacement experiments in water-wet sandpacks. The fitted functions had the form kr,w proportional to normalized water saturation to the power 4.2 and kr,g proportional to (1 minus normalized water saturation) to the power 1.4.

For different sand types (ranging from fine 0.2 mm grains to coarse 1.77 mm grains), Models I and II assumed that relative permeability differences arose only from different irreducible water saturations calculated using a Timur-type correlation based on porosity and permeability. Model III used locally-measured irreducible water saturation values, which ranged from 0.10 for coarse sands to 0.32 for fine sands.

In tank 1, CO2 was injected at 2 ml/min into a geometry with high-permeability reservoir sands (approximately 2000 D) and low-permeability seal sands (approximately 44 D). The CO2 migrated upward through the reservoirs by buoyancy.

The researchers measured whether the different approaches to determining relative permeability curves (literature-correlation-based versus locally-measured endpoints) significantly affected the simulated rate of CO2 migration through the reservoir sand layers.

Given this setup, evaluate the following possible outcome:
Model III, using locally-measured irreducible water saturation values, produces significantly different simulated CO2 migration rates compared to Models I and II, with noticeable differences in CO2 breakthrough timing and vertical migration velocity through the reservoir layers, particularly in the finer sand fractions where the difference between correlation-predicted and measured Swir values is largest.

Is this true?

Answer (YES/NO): NO